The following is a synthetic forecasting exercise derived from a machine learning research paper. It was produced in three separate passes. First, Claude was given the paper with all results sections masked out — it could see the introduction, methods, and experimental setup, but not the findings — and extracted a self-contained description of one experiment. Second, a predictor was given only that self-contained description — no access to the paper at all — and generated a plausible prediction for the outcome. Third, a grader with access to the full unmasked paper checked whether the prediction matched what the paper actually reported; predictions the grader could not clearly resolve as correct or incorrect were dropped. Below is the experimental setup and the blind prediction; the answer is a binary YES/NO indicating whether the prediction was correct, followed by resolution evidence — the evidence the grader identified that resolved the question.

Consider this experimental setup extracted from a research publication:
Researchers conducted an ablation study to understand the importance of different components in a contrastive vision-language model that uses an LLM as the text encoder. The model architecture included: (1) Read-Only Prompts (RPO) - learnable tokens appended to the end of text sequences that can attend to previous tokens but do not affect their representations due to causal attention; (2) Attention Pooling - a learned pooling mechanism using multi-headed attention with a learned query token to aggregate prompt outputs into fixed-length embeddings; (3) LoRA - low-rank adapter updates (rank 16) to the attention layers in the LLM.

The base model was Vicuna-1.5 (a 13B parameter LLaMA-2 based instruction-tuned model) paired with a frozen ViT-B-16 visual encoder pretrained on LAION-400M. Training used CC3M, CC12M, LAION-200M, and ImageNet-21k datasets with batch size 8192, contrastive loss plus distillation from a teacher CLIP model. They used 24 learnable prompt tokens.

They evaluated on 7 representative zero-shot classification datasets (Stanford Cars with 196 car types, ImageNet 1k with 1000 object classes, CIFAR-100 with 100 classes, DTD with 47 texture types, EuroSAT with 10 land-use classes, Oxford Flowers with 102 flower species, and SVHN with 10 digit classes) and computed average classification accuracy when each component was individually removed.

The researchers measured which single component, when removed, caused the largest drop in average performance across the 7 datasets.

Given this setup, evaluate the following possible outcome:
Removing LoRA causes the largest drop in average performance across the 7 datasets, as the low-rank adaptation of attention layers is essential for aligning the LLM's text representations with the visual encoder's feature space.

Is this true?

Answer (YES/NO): NO